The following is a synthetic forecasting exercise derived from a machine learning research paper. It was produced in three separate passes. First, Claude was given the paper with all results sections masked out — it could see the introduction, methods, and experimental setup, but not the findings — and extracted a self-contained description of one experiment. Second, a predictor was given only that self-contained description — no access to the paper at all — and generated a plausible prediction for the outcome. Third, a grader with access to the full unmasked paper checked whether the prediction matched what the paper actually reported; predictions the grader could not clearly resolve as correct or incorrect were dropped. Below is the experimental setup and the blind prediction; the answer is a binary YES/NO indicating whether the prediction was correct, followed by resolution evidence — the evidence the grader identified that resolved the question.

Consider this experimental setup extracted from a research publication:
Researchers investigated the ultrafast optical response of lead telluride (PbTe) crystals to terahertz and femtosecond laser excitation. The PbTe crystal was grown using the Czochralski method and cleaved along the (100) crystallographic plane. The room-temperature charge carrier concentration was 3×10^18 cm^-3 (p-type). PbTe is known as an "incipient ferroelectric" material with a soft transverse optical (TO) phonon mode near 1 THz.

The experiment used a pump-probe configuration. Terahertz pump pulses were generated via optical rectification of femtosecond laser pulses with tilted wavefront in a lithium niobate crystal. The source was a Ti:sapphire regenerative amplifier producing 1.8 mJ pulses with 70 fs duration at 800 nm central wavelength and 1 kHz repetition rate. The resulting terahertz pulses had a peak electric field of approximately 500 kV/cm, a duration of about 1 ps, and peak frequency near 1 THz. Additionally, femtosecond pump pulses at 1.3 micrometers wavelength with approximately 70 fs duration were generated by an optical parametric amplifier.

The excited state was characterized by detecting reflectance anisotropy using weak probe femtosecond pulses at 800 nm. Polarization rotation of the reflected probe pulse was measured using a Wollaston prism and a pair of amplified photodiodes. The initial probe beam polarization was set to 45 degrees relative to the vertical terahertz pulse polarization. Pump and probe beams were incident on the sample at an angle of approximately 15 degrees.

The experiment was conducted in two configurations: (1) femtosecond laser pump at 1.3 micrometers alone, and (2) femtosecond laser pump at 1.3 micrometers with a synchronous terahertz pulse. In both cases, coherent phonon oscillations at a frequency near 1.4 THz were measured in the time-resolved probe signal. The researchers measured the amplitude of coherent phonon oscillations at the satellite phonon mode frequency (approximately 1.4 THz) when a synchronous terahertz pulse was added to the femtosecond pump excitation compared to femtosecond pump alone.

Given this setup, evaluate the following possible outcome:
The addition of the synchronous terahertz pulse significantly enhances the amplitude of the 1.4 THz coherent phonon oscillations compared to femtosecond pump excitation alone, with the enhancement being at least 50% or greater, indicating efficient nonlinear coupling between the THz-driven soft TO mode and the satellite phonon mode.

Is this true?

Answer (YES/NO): YES